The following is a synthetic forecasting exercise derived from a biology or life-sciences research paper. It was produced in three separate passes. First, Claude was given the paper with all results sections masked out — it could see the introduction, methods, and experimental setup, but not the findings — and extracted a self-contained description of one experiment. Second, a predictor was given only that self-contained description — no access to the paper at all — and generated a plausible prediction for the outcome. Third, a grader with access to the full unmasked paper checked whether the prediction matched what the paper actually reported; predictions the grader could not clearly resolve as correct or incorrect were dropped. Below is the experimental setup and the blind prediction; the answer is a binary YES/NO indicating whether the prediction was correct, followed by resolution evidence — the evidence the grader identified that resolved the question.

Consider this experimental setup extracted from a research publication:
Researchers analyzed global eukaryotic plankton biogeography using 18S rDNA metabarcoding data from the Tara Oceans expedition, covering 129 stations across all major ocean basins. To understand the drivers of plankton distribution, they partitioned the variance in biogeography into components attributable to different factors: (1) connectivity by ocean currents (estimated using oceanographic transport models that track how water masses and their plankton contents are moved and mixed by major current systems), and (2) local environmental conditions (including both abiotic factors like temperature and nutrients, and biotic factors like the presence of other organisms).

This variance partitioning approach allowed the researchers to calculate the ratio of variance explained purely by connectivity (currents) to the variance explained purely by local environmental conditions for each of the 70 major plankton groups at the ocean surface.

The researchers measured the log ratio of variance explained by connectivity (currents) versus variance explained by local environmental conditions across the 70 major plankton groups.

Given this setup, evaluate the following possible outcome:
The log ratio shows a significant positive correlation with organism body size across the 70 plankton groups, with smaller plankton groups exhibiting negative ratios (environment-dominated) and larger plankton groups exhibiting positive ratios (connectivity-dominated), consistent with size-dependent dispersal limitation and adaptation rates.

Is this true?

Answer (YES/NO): NO